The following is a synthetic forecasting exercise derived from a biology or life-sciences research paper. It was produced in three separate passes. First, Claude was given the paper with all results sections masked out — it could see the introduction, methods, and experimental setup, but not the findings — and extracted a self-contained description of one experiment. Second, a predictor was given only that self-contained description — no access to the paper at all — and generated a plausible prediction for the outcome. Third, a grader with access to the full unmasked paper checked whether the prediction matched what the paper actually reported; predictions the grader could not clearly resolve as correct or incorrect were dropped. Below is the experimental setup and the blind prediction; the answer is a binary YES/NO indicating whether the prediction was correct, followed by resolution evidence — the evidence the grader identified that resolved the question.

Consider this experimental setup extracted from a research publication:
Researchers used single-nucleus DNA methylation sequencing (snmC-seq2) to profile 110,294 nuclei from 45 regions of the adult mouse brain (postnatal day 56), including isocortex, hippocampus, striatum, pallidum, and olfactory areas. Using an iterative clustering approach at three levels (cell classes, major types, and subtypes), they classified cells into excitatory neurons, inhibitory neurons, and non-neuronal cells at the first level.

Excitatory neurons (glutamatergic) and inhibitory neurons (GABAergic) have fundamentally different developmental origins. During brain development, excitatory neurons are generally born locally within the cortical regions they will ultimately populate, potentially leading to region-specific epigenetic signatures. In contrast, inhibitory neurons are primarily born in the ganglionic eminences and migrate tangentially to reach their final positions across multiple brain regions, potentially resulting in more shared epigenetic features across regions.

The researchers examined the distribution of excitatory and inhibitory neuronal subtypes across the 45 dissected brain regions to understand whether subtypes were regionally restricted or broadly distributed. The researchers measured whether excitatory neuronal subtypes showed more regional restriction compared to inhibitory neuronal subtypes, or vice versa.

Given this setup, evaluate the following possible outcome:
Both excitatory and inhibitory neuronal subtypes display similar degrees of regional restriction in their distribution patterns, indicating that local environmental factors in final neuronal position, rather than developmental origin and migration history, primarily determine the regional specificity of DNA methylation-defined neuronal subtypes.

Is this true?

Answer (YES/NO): NO